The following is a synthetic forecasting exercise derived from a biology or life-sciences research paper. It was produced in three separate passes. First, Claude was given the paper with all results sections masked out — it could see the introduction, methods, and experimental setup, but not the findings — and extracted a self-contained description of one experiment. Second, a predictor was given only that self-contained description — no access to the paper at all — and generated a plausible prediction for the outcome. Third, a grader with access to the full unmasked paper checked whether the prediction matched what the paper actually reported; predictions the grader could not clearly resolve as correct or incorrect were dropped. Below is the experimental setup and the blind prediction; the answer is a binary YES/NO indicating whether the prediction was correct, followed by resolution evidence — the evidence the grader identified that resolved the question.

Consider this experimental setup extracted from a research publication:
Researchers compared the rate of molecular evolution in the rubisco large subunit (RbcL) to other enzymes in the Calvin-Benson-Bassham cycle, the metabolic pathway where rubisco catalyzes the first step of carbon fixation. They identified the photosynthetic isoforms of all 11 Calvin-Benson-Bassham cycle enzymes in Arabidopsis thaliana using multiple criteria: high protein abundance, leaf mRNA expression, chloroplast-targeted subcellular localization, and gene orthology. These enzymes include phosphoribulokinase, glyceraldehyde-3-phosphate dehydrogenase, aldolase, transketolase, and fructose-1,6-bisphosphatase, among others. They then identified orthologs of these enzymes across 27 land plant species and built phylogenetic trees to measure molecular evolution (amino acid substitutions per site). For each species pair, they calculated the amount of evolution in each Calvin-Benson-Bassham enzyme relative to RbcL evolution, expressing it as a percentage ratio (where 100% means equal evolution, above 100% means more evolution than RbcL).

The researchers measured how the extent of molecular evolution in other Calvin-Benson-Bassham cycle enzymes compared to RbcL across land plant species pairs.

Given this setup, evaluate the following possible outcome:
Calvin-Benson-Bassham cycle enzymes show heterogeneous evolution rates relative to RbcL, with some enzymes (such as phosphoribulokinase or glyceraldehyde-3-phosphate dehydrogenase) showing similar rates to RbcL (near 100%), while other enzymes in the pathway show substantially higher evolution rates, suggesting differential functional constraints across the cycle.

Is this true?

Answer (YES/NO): NO